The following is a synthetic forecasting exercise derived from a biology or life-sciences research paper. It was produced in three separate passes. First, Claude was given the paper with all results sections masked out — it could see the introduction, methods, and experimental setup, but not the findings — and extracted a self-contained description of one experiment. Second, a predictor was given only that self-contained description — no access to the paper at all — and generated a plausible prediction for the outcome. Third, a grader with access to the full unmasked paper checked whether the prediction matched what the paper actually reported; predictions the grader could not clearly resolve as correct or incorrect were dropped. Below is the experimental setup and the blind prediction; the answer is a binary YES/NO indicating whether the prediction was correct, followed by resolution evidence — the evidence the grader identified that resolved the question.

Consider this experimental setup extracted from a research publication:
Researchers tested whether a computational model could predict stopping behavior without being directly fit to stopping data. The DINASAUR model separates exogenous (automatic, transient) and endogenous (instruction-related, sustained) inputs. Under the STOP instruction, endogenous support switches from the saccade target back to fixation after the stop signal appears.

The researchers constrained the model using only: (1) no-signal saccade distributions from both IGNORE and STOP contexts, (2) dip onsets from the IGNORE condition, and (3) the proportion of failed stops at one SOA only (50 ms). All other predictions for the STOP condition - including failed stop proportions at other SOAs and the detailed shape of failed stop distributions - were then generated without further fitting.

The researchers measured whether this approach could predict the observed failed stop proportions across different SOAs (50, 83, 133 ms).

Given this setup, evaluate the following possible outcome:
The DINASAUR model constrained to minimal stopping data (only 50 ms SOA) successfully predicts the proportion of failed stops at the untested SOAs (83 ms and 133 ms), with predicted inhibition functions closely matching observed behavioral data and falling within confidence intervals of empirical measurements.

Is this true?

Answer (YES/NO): YES